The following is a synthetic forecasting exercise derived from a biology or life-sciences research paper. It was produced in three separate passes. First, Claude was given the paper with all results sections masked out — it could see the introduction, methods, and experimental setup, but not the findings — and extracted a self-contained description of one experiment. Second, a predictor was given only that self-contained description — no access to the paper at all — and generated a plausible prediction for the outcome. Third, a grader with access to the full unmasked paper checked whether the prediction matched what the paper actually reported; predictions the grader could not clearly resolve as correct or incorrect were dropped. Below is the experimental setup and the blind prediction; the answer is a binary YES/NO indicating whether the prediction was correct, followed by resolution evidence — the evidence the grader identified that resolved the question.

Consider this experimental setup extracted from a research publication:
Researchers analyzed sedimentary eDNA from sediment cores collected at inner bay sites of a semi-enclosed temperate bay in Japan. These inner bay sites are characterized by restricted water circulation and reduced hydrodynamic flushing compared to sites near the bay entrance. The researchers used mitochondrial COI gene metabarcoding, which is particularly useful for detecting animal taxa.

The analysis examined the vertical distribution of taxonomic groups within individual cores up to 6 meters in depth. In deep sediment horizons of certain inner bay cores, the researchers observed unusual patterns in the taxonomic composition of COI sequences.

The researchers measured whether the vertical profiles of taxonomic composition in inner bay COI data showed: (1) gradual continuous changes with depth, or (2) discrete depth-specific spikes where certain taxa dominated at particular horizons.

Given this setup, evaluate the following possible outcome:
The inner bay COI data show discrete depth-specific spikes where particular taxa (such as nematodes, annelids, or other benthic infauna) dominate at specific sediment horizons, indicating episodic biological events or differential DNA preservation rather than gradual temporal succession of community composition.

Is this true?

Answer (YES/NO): YES